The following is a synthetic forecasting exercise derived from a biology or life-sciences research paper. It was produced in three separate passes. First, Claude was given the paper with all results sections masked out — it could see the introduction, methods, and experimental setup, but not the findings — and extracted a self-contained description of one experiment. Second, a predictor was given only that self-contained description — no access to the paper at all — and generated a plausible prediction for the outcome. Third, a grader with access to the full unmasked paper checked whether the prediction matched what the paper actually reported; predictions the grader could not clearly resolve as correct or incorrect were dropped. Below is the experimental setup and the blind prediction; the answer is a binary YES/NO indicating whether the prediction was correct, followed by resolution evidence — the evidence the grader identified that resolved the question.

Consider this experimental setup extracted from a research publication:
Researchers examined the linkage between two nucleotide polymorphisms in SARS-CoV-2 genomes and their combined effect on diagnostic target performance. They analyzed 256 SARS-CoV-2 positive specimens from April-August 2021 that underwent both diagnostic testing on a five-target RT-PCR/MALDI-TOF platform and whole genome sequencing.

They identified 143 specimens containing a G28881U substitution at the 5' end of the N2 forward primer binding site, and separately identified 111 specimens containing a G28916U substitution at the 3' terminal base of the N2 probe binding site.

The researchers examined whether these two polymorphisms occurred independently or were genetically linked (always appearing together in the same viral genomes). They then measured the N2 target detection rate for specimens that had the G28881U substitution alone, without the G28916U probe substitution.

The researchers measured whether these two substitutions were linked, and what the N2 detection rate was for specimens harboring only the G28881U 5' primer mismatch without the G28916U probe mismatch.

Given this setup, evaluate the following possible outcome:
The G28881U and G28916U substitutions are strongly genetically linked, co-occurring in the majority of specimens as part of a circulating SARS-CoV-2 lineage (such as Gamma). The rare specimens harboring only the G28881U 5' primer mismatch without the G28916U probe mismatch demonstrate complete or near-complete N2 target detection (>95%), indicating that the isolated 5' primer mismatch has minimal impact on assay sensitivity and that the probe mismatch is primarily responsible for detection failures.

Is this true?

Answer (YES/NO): NO